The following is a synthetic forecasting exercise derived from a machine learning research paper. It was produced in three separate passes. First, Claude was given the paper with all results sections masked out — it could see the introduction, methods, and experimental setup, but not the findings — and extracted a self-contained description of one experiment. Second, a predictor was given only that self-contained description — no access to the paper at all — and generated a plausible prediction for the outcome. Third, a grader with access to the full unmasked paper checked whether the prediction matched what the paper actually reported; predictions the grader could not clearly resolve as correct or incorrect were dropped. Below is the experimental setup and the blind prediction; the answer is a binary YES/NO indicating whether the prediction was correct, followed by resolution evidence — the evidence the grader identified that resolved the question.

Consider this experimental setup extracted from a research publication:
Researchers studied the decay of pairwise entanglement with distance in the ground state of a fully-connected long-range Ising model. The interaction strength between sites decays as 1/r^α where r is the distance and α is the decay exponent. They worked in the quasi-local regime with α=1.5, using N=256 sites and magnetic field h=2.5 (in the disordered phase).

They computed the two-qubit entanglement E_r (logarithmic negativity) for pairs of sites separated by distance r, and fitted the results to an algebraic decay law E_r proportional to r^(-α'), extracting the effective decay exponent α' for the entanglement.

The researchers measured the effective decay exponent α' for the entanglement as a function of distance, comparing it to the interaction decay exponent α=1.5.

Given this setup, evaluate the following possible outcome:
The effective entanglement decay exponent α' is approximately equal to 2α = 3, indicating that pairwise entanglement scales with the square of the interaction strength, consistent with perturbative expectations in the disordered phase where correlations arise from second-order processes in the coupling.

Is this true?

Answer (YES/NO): NO